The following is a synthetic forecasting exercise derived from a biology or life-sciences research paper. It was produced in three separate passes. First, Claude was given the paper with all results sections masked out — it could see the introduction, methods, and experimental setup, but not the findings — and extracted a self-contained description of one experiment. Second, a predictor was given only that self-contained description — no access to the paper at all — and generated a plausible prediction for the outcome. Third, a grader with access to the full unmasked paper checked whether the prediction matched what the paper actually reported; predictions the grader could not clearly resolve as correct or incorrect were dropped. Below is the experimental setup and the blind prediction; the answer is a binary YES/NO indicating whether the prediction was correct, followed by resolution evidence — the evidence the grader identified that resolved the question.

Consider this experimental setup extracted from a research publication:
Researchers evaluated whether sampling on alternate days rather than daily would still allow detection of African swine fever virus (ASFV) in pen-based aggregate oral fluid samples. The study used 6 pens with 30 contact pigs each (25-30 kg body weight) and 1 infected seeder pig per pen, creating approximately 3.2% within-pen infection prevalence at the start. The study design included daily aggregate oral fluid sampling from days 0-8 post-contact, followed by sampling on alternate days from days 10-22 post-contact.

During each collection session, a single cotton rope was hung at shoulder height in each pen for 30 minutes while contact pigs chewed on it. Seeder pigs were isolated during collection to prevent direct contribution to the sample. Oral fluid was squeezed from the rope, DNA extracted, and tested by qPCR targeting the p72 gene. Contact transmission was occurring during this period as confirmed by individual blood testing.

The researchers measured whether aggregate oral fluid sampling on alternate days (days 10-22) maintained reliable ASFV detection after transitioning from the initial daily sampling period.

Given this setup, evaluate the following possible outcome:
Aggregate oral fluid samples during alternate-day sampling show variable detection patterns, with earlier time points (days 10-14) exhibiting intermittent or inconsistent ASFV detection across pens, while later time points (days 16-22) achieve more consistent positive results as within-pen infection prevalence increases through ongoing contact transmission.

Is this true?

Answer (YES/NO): NO